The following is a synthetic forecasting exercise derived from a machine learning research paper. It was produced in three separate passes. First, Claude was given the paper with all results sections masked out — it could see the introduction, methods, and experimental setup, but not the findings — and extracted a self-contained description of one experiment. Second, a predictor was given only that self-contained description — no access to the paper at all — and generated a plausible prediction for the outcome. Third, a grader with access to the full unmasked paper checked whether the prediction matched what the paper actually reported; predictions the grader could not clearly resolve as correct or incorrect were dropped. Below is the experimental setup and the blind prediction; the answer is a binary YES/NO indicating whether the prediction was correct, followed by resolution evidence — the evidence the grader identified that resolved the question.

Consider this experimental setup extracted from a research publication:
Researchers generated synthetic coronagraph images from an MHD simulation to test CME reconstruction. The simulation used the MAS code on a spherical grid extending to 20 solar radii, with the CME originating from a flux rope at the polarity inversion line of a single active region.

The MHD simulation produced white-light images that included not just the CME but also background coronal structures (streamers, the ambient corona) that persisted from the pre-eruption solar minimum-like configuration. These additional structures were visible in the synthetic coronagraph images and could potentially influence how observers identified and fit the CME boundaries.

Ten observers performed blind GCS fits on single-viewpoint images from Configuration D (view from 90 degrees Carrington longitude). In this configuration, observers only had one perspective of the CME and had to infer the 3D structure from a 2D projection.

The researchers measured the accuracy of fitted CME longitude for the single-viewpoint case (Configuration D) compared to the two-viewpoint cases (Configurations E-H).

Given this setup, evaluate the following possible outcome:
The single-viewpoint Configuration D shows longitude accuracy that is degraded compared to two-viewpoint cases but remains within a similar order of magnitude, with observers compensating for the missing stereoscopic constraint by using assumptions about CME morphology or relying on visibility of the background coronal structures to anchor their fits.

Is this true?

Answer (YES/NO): NO